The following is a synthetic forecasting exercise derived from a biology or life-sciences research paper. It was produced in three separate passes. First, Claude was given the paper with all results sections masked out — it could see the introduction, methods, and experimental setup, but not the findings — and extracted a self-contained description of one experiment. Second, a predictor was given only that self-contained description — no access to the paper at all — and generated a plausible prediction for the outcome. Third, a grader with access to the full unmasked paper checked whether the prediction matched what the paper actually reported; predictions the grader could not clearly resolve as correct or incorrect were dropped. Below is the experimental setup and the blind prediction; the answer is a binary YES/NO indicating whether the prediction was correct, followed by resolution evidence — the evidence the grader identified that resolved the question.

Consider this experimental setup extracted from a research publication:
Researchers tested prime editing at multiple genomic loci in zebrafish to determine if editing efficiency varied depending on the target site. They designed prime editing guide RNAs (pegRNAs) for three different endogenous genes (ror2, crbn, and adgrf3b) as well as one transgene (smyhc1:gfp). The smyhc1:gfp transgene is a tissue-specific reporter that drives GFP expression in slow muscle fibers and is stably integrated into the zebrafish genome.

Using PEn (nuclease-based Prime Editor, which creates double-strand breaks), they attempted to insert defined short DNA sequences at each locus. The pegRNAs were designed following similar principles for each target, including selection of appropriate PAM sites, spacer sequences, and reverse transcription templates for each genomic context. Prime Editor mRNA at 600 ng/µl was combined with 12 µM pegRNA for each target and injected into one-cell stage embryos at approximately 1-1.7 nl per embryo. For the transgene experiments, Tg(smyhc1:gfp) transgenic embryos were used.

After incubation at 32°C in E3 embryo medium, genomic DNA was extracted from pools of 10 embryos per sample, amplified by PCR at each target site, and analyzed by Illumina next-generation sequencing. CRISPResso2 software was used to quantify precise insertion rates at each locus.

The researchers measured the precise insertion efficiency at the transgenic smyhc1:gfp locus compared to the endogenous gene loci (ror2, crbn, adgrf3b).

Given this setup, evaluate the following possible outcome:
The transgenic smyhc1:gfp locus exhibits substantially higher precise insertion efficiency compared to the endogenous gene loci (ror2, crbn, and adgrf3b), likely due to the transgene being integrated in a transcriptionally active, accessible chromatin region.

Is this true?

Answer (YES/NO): NO